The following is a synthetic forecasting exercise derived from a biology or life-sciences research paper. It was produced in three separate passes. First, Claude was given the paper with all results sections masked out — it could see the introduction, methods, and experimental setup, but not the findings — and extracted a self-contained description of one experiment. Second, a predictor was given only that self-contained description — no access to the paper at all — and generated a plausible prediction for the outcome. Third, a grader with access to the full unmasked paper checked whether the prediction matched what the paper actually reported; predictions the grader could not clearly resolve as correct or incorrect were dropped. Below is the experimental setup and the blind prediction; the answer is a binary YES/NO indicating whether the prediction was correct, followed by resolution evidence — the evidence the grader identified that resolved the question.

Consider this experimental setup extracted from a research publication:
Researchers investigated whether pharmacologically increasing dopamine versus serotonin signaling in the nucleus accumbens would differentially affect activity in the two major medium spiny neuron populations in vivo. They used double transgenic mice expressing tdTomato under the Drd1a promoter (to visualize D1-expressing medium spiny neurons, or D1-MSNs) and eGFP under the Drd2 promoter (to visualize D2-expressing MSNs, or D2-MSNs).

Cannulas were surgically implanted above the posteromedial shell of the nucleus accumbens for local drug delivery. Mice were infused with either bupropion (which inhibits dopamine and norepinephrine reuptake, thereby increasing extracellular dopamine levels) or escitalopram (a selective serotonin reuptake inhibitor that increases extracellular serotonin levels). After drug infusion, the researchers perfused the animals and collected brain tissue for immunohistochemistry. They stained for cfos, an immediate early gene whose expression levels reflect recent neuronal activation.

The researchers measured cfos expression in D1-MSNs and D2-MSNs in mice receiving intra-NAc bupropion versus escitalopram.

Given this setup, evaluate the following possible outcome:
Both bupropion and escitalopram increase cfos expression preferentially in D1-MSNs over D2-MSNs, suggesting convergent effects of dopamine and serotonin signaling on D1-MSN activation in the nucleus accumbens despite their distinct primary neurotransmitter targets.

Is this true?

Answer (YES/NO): NO